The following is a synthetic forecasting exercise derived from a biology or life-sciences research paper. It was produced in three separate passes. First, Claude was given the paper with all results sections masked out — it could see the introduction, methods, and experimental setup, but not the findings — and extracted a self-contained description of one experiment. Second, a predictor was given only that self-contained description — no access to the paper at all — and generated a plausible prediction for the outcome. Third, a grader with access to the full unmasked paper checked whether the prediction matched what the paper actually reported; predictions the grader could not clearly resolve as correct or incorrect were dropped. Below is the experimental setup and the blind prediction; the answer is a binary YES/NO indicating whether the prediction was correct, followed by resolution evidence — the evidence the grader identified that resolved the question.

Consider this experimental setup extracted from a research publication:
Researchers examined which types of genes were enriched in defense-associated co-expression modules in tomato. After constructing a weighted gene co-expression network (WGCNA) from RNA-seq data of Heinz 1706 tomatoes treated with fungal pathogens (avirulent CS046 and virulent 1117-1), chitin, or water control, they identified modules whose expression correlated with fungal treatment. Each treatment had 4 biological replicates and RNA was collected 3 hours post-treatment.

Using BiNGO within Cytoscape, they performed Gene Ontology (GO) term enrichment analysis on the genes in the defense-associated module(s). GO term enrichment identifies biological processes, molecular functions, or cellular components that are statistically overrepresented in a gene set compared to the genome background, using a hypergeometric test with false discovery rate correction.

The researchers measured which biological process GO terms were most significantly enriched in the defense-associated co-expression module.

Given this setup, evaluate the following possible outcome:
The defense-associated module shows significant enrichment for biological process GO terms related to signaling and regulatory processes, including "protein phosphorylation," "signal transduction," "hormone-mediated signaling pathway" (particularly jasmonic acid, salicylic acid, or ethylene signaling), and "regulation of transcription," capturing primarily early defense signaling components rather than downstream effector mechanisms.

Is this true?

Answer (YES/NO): NO